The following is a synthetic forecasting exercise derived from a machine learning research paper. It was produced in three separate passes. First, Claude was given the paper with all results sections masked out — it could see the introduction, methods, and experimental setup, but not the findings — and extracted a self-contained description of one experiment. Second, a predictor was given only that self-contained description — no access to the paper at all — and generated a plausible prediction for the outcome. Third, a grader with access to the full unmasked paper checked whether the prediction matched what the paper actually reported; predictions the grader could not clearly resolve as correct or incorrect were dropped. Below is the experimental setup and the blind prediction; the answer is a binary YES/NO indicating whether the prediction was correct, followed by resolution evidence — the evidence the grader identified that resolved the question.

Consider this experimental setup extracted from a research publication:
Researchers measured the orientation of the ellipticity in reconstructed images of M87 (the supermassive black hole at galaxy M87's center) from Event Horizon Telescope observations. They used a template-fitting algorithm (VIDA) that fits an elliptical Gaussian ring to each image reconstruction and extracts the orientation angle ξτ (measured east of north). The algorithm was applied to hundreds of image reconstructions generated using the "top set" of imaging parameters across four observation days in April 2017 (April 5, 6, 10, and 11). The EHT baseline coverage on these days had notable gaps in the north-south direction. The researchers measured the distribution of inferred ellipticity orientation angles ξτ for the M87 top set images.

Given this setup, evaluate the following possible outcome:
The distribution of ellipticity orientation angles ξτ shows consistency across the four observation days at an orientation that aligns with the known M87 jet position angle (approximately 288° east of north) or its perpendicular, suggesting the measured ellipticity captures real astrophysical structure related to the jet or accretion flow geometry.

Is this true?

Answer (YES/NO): NO